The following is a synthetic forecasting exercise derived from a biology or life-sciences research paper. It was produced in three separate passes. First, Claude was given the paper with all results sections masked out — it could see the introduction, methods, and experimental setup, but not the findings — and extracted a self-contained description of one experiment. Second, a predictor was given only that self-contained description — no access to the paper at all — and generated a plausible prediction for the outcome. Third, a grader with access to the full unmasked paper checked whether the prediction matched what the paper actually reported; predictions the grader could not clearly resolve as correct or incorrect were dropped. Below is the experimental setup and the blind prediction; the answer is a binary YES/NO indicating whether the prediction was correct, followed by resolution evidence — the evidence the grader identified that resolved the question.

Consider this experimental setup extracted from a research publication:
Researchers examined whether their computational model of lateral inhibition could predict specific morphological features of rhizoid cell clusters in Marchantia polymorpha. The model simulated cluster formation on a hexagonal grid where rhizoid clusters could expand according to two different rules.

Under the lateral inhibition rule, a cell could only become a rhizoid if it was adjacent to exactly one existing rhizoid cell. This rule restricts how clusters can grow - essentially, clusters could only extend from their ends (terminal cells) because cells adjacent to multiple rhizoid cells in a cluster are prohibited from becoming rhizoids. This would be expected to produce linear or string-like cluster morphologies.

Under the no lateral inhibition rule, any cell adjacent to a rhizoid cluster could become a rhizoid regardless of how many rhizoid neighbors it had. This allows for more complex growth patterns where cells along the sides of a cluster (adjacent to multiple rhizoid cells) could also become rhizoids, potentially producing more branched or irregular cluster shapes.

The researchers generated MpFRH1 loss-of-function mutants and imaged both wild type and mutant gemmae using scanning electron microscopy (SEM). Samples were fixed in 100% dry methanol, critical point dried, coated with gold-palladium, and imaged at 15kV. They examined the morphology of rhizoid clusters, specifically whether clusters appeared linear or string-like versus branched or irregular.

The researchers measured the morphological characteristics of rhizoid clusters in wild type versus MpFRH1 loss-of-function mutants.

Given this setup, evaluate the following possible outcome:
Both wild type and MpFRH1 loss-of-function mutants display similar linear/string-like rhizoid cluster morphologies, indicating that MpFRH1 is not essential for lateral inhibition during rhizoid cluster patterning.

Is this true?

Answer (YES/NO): NO